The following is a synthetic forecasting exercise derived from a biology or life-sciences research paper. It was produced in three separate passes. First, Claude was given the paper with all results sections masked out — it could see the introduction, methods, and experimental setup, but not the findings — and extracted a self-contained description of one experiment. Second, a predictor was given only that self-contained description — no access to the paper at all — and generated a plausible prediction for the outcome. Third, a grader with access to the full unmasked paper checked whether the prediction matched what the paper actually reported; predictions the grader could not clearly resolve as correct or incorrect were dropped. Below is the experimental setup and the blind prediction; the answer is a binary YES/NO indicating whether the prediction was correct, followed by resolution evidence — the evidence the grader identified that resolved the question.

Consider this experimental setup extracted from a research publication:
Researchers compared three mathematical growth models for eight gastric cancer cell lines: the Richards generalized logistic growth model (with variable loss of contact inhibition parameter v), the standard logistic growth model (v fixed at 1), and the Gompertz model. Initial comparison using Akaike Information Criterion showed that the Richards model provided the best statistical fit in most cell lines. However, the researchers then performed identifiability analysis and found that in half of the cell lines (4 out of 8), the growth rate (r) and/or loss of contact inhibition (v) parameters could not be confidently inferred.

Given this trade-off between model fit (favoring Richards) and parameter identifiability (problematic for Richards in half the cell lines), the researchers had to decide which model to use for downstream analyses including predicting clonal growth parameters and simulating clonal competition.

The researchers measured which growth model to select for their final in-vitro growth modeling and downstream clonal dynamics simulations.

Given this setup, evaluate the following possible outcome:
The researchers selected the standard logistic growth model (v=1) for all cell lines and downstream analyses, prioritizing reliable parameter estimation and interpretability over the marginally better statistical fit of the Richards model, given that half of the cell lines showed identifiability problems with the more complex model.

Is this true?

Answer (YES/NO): YES